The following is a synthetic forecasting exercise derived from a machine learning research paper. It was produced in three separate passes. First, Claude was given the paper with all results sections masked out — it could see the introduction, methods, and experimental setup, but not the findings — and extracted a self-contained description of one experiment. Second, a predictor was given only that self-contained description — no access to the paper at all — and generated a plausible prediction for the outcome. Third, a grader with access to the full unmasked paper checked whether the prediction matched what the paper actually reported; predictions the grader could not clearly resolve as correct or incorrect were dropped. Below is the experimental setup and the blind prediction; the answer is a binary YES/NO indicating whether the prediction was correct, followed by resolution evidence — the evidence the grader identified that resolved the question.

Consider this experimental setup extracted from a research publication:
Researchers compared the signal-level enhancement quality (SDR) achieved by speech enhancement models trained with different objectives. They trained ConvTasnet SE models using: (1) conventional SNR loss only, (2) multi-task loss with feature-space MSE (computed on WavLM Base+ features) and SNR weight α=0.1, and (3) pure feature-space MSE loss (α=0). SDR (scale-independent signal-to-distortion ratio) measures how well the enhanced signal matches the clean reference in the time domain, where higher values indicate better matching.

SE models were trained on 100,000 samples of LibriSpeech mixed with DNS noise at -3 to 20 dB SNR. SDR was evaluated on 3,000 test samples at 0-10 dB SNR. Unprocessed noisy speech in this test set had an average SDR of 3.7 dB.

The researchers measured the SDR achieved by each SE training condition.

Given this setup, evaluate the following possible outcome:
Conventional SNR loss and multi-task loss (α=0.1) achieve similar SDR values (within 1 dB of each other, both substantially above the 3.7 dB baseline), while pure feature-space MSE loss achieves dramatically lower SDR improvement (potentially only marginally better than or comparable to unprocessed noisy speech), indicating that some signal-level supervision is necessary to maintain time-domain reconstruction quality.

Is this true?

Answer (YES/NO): NO